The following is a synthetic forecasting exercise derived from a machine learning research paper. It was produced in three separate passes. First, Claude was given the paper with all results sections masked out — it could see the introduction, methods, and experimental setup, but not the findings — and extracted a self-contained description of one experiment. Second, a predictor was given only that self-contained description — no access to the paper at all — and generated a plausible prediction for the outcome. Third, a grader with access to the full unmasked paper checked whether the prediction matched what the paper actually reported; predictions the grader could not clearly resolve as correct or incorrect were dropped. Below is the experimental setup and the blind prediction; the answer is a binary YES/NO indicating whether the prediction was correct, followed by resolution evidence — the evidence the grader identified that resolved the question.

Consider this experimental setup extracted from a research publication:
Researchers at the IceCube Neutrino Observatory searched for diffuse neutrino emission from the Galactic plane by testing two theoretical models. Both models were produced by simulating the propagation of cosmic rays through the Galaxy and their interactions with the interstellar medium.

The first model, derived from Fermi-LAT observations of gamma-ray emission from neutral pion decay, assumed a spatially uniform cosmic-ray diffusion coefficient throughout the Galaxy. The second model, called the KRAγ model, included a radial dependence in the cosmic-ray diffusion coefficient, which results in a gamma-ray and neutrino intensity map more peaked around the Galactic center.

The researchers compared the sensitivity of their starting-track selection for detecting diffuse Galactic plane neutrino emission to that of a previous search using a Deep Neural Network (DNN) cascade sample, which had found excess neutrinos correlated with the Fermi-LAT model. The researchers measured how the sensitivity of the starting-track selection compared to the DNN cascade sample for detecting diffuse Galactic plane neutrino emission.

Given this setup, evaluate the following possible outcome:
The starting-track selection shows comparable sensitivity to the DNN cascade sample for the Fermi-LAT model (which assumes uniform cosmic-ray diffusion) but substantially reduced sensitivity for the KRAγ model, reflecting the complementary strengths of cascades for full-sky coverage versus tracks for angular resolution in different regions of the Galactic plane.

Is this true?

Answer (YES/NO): NO